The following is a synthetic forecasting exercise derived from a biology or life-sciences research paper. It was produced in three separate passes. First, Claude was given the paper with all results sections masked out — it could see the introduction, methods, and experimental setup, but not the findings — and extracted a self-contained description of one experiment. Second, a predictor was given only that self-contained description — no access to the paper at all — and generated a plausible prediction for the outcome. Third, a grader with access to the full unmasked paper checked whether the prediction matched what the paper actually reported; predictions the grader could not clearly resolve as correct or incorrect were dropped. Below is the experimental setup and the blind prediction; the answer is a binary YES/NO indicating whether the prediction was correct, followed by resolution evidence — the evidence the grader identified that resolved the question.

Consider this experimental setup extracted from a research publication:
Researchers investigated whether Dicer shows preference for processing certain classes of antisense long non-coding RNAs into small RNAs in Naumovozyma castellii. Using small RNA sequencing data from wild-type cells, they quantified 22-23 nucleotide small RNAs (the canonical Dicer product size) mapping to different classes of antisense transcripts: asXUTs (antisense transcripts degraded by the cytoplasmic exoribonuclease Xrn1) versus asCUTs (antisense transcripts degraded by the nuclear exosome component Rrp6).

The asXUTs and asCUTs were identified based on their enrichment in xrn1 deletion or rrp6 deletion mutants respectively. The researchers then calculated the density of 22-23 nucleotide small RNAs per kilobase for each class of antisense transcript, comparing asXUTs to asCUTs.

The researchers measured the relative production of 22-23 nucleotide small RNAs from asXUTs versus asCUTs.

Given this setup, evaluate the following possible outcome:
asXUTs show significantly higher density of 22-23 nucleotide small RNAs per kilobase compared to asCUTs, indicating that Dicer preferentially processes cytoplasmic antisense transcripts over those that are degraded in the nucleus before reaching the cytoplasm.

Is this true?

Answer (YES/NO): YES